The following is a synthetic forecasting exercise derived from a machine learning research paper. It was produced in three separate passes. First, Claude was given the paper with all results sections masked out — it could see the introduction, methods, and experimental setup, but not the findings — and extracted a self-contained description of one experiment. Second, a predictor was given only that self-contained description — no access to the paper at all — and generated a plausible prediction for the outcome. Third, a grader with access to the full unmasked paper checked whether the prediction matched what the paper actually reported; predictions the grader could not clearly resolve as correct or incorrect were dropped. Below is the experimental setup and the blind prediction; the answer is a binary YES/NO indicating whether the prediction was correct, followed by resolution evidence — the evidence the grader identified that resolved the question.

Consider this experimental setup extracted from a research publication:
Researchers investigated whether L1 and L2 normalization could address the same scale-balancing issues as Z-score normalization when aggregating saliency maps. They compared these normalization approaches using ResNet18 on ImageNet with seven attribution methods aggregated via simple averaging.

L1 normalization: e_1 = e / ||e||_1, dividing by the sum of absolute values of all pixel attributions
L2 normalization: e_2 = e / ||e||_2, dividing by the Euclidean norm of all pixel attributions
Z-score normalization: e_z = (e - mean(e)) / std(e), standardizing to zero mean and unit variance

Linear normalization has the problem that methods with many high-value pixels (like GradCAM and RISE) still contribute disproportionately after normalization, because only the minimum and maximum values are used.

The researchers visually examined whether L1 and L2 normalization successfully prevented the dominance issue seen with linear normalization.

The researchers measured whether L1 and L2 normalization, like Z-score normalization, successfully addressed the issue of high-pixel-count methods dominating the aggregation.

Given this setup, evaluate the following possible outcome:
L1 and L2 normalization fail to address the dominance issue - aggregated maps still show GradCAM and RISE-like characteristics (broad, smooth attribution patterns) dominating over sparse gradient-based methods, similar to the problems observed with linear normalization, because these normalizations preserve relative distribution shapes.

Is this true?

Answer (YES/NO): NO